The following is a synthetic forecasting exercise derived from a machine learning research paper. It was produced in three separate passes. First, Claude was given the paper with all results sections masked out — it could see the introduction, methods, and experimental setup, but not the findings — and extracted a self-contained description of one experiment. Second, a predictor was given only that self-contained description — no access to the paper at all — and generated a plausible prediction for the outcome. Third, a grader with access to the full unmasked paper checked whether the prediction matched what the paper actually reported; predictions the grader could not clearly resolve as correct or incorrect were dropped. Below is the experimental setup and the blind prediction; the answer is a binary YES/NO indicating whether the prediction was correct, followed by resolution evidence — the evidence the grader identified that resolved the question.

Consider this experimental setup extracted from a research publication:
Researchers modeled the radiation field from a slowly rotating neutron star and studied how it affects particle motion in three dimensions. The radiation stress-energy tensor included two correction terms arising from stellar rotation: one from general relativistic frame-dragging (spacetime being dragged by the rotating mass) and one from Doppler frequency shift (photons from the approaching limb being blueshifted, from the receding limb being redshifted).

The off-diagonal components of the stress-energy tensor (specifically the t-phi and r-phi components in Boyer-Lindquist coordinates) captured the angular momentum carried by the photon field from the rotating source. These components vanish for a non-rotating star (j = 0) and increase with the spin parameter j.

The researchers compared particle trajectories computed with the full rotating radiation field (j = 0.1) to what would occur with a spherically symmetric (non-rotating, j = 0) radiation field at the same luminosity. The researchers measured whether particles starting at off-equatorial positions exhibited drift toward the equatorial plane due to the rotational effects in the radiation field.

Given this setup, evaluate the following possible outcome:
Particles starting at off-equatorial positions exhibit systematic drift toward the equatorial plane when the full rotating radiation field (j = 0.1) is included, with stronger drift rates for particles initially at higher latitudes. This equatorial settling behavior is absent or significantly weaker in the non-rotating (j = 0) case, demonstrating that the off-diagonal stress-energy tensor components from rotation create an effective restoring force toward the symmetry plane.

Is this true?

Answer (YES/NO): YES